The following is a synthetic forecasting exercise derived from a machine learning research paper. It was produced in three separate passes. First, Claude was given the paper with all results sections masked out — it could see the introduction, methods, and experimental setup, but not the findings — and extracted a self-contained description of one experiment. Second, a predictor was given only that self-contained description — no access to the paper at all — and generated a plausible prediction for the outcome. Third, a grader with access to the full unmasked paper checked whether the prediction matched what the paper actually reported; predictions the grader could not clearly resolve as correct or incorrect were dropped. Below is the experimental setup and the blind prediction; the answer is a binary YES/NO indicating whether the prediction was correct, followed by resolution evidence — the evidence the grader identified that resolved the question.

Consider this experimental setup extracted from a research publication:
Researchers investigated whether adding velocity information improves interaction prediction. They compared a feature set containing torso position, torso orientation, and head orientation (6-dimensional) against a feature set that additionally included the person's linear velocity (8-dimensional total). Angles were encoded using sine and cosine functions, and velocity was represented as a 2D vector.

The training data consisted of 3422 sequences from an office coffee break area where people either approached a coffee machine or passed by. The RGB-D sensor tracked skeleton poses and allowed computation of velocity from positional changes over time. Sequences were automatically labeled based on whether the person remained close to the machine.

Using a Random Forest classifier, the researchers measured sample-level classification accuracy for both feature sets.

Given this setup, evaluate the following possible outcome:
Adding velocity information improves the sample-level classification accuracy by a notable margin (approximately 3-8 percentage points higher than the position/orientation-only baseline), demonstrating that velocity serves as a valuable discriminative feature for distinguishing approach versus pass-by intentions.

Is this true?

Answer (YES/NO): NO